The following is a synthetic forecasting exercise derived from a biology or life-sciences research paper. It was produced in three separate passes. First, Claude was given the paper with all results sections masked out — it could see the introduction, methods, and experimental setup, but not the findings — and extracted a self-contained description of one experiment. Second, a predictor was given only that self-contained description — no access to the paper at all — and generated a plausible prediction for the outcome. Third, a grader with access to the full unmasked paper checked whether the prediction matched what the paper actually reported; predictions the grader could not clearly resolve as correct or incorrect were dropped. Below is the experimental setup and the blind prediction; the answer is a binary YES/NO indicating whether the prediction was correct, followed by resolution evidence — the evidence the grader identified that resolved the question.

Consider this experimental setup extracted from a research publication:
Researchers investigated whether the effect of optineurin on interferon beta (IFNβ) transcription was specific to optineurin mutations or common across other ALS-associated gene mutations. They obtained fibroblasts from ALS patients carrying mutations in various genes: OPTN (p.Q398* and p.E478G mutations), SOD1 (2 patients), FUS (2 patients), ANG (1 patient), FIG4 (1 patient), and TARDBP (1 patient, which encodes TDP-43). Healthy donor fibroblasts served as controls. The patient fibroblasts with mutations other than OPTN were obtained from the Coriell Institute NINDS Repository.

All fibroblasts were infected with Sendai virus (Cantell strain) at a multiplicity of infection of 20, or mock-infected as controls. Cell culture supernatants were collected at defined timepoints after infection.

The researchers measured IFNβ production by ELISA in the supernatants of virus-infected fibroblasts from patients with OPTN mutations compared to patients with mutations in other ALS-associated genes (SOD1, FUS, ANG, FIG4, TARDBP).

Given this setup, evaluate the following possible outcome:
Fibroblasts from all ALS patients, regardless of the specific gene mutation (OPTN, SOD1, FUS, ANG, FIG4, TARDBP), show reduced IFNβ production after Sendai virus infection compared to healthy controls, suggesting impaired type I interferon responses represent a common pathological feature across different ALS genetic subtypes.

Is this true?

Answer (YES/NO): NO